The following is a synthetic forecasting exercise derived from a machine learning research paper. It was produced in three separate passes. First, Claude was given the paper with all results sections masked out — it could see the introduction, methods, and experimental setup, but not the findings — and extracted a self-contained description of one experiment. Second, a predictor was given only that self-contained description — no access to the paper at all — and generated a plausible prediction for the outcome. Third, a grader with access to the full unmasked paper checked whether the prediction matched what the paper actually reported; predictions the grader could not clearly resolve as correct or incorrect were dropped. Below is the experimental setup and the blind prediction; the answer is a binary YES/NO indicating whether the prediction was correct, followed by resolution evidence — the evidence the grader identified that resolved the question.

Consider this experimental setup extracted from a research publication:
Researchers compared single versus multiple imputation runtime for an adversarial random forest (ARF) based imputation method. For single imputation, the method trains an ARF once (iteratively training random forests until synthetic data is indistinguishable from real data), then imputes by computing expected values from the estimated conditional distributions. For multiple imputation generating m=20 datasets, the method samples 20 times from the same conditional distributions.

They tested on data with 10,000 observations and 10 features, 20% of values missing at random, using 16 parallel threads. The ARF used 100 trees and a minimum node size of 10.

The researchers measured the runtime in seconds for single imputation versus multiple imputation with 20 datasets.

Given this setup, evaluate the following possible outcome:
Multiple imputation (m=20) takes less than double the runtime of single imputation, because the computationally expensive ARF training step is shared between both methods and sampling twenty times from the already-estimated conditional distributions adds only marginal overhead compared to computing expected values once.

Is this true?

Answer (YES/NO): YES